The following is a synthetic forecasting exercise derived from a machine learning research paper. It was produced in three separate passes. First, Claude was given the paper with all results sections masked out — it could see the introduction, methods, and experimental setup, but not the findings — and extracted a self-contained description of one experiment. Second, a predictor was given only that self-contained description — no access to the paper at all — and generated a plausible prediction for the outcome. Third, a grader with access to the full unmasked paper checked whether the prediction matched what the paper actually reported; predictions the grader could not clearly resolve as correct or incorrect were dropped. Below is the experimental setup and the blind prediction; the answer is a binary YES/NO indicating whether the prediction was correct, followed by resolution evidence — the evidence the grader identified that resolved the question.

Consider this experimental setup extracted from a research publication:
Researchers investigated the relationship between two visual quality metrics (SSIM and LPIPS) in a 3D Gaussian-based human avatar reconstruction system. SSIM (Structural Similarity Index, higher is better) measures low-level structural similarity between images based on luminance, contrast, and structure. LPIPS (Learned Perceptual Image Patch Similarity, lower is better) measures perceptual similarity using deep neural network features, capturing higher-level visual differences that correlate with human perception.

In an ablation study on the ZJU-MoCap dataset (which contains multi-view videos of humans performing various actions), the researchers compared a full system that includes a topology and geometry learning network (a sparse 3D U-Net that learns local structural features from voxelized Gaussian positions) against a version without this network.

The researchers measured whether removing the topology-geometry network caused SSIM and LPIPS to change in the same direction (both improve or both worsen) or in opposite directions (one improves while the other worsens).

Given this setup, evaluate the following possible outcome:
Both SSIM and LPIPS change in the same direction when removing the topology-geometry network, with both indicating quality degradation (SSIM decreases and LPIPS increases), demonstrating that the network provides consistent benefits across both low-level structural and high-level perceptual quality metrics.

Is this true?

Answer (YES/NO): NO